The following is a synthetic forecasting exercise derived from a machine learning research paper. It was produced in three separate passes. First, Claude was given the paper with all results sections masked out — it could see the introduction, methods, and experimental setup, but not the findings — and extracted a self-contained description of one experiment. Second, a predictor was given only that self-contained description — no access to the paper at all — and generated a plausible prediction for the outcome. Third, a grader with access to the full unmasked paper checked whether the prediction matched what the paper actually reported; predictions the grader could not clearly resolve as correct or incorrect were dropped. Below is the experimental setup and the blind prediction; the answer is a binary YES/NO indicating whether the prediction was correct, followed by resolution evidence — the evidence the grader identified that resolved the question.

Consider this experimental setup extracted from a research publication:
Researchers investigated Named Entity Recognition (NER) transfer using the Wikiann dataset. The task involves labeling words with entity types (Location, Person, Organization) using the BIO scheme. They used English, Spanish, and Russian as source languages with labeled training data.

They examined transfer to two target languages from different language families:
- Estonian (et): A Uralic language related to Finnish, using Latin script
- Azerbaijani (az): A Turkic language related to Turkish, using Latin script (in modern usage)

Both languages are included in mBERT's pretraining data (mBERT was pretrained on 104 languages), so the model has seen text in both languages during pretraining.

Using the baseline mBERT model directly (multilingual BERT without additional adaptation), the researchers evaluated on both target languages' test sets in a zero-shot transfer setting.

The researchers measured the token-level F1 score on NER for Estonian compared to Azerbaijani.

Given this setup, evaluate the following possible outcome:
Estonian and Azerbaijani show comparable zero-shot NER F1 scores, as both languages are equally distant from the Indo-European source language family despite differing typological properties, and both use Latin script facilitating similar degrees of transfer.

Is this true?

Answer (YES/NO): NO